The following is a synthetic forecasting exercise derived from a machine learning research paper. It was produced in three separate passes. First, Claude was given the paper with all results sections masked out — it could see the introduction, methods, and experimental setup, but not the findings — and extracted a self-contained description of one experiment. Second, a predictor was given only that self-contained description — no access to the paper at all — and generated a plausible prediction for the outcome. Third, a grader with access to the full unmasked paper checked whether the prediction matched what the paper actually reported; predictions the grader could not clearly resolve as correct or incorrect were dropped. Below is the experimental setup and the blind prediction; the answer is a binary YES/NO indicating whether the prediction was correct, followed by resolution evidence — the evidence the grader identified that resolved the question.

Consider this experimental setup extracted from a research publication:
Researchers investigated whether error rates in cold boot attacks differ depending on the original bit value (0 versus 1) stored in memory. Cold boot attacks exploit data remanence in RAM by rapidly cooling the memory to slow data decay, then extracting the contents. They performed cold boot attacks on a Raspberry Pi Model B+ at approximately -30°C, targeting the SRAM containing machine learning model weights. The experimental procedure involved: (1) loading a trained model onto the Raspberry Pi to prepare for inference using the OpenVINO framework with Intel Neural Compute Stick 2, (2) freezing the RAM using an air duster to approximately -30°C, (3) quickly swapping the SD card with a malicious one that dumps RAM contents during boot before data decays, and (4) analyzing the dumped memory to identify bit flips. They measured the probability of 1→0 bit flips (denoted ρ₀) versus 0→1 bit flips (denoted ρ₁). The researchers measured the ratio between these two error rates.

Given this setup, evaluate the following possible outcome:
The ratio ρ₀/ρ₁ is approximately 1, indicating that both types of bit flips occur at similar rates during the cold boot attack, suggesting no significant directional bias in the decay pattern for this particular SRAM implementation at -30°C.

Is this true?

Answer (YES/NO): NO